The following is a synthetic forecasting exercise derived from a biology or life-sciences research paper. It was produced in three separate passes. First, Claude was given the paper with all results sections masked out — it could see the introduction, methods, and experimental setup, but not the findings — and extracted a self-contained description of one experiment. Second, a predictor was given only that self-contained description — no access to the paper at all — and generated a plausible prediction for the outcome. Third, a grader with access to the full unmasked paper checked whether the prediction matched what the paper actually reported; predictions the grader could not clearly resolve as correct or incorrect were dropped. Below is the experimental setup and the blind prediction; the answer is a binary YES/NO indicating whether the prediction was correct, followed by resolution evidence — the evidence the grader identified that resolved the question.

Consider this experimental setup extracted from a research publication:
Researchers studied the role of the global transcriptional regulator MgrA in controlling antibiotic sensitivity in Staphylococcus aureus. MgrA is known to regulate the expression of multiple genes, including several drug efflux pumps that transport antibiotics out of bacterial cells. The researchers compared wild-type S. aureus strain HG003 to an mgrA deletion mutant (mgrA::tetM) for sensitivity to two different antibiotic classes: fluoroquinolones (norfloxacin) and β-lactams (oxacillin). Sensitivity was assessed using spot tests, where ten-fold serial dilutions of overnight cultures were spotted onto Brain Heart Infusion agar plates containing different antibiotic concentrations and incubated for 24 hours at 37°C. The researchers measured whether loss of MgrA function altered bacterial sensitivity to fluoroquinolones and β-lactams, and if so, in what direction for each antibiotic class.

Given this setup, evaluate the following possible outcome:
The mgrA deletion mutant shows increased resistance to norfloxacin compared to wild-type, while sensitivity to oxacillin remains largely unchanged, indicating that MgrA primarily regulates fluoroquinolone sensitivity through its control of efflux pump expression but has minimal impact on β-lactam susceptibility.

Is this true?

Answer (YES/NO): NO